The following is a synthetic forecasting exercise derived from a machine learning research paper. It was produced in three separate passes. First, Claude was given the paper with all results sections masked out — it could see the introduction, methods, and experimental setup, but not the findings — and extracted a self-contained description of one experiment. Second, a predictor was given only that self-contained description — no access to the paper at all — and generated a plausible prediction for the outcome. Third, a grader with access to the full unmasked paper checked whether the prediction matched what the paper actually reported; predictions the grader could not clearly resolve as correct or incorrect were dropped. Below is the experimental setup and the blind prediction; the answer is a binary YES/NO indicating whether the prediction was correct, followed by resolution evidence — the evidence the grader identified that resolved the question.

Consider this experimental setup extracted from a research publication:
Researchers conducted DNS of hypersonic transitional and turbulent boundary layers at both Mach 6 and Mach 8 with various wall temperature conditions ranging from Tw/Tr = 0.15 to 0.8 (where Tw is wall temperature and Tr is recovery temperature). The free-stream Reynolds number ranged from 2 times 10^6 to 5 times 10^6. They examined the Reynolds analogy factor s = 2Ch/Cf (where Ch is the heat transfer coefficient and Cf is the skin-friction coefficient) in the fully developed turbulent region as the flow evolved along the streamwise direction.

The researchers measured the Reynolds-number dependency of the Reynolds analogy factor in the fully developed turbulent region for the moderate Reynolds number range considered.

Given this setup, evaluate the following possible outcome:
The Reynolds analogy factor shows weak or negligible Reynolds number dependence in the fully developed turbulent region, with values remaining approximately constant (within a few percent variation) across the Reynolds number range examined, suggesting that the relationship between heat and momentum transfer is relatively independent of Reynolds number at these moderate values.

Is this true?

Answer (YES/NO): YES